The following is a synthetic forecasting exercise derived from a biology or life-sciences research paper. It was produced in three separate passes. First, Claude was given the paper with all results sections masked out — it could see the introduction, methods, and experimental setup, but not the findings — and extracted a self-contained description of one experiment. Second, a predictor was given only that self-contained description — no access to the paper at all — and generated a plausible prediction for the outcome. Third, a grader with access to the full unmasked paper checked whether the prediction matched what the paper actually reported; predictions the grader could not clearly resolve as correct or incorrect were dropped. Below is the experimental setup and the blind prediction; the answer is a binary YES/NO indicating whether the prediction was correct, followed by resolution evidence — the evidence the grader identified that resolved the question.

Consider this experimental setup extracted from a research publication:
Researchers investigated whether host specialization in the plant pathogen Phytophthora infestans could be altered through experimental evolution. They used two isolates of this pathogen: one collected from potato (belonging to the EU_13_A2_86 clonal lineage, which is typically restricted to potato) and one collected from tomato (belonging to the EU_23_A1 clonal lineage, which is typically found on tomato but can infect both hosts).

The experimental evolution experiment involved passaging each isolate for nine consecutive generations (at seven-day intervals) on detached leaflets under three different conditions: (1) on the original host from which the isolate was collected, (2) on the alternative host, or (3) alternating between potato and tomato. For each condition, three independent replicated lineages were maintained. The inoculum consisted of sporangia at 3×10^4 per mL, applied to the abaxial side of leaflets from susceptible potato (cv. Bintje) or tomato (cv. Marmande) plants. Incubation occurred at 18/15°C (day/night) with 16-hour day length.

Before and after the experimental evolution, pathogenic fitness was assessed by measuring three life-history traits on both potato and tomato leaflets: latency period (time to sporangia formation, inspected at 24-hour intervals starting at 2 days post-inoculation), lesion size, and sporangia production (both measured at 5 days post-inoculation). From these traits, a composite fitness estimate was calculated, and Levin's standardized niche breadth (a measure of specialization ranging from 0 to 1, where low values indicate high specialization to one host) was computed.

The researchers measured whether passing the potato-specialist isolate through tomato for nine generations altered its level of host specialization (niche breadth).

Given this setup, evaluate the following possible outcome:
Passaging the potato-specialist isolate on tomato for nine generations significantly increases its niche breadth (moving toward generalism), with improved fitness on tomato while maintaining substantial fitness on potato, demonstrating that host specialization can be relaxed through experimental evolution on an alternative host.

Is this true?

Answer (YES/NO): NO